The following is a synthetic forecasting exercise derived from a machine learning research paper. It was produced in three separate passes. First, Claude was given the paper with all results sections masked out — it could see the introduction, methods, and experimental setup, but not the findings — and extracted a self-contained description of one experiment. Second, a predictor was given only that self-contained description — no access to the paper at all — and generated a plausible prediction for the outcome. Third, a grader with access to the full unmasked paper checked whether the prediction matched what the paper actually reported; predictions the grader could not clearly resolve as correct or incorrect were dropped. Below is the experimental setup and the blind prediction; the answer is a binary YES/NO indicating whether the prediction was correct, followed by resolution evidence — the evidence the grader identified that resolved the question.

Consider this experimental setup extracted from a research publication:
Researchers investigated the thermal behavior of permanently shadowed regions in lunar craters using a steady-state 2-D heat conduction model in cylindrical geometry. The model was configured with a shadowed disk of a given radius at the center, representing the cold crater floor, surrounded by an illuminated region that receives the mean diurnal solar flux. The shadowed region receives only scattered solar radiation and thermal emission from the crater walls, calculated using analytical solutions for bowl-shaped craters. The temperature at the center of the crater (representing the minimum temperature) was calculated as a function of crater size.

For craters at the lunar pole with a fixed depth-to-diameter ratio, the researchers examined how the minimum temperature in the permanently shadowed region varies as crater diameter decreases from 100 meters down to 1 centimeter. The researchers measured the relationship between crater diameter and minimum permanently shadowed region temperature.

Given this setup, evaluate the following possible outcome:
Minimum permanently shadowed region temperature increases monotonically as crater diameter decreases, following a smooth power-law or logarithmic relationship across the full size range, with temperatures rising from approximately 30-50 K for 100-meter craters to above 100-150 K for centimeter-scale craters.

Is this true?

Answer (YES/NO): NO